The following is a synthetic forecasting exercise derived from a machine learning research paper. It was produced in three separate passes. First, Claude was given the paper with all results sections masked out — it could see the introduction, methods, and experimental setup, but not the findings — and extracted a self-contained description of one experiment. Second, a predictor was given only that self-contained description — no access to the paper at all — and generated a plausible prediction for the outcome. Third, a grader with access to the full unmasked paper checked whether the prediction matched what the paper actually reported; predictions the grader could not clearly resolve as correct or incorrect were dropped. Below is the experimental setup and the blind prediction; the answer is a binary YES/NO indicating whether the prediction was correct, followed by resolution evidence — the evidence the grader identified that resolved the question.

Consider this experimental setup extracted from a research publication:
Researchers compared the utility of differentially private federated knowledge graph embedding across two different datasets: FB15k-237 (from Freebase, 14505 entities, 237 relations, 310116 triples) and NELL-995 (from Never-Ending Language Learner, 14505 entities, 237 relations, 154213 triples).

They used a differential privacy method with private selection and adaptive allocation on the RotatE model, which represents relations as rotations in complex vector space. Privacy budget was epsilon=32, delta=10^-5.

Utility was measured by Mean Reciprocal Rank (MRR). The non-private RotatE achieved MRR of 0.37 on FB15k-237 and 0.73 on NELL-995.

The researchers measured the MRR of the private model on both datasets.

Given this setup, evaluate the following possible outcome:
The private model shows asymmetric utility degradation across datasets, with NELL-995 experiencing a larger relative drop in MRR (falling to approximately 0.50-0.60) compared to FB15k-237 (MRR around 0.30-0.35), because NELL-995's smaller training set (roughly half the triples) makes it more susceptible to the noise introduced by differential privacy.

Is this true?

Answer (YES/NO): YES